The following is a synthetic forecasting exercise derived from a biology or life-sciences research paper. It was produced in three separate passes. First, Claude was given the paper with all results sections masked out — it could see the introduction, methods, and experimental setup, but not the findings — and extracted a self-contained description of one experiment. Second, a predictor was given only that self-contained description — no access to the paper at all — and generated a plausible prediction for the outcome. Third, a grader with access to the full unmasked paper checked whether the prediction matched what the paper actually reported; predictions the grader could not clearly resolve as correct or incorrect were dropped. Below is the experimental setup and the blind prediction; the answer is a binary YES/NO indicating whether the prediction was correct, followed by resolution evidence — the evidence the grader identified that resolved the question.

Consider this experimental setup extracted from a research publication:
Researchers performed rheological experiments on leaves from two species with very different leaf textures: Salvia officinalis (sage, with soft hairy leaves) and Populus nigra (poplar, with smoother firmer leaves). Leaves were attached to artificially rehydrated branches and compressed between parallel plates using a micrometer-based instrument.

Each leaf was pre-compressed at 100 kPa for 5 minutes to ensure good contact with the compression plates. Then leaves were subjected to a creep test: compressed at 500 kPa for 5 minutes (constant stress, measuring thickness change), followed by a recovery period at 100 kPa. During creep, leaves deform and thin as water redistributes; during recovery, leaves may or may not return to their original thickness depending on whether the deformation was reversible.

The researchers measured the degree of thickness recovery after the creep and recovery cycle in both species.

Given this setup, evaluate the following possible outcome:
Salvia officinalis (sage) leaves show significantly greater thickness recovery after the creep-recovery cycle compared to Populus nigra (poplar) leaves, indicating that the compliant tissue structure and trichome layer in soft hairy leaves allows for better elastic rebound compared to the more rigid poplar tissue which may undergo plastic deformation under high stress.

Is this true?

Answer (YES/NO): NO